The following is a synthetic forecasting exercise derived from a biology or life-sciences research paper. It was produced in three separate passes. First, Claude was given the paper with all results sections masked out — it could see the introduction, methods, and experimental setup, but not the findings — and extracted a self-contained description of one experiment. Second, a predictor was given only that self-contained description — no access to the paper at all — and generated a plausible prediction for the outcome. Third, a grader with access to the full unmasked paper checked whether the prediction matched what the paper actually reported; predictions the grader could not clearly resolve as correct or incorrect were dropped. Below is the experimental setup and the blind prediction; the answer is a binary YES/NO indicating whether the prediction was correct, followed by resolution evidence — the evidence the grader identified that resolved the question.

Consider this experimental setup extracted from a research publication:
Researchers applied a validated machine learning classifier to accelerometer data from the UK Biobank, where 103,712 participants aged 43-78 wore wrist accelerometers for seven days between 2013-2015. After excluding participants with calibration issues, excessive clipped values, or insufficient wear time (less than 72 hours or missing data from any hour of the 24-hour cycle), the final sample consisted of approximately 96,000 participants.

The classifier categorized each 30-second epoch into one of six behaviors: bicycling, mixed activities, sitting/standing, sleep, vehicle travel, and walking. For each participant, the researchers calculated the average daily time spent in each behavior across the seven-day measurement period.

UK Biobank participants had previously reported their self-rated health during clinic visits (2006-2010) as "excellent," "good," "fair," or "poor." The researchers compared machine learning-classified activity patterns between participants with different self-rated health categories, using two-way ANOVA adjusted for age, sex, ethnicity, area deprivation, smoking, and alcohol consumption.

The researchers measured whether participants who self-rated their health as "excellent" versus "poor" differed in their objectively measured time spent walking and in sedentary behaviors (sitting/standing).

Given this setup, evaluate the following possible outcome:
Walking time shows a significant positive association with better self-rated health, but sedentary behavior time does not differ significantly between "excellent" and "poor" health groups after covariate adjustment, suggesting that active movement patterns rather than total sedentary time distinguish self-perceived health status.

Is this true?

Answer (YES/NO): NO